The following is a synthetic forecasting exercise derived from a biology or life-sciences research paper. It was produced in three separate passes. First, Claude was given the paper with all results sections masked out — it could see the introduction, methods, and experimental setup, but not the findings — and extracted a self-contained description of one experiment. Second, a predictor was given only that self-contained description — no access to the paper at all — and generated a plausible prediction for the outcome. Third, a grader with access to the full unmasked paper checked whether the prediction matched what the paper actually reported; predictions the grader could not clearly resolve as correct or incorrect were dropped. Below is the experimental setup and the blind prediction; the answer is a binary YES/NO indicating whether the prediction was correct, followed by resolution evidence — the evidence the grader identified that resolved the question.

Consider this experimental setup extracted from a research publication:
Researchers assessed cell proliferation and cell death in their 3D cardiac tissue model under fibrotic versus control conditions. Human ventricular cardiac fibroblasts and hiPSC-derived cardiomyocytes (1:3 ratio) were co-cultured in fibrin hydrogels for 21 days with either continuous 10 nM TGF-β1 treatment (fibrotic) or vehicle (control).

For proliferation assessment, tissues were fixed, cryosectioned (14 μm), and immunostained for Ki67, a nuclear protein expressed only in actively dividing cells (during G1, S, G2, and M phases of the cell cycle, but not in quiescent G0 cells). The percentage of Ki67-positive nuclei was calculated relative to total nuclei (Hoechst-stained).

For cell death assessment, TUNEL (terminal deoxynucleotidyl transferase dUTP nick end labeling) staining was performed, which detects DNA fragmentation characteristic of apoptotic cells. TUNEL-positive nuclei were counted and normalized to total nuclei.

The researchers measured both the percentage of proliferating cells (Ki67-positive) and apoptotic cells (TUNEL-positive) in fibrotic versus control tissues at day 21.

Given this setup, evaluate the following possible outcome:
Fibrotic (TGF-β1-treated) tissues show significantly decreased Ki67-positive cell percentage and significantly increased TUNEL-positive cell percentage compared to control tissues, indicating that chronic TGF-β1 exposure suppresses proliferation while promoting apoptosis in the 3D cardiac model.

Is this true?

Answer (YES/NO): NO